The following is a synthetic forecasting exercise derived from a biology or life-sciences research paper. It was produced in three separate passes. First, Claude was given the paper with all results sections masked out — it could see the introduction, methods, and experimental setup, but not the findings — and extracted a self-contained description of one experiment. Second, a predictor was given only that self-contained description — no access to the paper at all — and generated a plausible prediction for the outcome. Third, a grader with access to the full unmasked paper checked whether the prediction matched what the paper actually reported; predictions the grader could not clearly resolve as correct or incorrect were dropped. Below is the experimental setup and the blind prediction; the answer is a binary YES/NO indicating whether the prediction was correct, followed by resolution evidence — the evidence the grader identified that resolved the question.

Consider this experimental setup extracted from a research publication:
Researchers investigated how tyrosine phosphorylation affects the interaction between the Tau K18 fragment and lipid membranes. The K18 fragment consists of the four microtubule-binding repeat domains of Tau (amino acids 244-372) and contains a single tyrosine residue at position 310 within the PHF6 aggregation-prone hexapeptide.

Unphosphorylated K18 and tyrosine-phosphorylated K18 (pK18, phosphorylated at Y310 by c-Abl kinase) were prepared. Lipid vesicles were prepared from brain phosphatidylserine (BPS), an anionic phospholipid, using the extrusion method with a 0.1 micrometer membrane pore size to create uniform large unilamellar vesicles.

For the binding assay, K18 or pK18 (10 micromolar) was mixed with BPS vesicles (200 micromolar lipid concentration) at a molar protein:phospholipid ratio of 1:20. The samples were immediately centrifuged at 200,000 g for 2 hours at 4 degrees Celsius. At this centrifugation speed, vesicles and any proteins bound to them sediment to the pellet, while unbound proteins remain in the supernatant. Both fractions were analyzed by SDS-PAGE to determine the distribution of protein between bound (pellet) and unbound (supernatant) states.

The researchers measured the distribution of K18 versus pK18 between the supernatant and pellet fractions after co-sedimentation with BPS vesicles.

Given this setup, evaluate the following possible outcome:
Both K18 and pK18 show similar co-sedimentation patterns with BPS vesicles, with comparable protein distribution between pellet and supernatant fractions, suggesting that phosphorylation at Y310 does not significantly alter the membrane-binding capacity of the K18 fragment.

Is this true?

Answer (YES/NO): NO